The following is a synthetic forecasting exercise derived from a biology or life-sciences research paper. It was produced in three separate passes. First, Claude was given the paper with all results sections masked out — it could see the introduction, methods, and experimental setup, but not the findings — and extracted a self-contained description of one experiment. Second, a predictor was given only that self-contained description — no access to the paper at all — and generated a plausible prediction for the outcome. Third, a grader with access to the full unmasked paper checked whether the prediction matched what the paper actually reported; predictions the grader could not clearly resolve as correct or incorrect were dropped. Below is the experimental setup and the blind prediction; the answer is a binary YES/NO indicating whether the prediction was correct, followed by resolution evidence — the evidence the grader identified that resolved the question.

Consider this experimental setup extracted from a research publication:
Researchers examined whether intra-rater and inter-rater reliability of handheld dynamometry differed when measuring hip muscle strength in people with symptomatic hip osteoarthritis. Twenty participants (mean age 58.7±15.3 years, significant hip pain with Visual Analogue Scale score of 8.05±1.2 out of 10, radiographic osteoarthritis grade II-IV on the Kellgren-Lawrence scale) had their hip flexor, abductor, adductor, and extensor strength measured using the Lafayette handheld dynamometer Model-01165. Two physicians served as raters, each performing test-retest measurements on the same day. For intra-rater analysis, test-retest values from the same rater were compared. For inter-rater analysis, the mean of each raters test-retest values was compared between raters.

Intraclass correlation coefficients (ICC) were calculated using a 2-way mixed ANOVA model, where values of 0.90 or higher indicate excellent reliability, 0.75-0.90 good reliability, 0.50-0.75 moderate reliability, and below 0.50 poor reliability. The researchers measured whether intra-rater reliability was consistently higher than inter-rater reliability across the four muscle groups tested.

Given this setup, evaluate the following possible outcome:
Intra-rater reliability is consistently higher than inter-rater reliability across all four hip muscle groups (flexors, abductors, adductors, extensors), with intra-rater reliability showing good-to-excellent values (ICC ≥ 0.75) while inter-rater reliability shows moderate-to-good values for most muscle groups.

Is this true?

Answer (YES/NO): NO